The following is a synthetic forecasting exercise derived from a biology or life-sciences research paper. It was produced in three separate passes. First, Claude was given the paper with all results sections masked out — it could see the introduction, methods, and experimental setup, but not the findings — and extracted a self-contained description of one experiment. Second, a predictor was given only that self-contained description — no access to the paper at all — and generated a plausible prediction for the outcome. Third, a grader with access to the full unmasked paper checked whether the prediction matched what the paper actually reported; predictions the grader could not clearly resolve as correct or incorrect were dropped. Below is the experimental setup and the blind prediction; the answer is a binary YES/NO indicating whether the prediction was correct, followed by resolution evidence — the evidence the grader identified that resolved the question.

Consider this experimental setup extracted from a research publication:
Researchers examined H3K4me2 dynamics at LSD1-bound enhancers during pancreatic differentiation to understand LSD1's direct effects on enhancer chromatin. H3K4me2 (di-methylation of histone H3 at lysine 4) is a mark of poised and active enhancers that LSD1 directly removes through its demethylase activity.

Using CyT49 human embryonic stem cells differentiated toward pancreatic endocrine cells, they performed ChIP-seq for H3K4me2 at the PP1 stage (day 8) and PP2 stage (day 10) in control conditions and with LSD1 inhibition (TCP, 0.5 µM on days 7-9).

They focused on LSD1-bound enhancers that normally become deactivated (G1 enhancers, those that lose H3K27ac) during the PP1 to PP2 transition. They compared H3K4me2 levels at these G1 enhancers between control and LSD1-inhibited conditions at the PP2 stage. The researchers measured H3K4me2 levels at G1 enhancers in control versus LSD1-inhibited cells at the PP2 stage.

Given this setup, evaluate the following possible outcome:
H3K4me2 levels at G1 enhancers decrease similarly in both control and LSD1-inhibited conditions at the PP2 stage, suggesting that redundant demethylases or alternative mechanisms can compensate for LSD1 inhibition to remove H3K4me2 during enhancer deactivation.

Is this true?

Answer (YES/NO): NO